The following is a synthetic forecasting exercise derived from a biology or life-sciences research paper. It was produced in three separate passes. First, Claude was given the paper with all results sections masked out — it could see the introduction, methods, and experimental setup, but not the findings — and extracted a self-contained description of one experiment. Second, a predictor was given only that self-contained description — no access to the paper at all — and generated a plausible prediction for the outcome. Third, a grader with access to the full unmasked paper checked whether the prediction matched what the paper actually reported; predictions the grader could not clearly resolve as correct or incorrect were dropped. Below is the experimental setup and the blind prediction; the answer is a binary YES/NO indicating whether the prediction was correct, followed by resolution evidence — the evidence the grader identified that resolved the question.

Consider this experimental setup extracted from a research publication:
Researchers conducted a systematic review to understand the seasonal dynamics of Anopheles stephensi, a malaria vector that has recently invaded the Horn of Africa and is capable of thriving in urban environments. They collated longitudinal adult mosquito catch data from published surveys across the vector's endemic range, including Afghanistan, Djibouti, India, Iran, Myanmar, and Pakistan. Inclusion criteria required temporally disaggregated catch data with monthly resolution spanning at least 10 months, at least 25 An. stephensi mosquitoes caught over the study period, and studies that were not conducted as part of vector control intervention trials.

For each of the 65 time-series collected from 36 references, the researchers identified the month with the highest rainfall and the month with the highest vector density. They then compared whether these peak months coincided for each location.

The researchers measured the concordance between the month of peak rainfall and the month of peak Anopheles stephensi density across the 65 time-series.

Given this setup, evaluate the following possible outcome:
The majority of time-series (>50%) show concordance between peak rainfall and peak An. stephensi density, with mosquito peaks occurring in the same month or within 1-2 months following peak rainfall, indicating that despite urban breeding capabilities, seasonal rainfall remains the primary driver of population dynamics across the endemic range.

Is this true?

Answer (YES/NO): NO